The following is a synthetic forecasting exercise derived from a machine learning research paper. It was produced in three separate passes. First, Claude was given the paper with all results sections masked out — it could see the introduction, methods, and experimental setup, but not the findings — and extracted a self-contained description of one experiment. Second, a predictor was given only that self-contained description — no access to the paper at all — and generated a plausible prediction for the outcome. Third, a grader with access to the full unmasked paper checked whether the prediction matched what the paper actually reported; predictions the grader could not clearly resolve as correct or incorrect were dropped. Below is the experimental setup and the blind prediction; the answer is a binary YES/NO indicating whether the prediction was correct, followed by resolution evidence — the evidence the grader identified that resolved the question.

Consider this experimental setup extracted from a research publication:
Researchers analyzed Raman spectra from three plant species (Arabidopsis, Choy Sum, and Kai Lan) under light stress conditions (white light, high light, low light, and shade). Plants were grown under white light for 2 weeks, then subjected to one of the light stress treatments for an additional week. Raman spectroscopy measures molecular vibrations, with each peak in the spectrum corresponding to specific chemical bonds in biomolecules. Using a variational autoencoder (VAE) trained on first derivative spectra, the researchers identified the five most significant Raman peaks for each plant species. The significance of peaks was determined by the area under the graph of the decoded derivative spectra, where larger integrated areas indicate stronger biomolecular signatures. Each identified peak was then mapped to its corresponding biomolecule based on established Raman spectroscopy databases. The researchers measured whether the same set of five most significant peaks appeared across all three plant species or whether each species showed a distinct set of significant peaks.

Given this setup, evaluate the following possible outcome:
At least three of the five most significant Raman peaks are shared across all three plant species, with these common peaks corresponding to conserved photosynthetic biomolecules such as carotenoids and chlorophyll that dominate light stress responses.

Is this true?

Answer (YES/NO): NO